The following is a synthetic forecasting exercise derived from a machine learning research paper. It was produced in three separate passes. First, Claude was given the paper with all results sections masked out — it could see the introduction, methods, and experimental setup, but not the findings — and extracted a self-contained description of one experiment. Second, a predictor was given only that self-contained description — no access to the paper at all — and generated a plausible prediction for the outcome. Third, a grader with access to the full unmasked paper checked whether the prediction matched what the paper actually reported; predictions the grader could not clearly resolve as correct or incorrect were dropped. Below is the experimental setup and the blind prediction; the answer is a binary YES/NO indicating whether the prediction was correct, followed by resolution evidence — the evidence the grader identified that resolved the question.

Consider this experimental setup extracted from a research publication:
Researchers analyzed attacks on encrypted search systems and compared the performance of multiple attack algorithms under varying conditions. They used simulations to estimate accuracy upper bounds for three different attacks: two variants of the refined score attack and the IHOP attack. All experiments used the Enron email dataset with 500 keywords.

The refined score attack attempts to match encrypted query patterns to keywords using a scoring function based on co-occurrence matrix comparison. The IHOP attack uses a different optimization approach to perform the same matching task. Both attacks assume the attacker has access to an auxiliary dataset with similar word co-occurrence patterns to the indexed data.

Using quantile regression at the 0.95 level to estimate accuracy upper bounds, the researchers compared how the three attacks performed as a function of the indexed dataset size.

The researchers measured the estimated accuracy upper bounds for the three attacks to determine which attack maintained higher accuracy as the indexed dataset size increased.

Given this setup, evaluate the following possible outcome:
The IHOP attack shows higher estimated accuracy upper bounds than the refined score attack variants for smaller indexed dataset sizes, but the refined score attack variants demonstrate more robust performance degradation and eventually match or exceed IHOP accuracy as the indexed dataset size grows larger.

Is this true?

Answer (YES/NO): NO